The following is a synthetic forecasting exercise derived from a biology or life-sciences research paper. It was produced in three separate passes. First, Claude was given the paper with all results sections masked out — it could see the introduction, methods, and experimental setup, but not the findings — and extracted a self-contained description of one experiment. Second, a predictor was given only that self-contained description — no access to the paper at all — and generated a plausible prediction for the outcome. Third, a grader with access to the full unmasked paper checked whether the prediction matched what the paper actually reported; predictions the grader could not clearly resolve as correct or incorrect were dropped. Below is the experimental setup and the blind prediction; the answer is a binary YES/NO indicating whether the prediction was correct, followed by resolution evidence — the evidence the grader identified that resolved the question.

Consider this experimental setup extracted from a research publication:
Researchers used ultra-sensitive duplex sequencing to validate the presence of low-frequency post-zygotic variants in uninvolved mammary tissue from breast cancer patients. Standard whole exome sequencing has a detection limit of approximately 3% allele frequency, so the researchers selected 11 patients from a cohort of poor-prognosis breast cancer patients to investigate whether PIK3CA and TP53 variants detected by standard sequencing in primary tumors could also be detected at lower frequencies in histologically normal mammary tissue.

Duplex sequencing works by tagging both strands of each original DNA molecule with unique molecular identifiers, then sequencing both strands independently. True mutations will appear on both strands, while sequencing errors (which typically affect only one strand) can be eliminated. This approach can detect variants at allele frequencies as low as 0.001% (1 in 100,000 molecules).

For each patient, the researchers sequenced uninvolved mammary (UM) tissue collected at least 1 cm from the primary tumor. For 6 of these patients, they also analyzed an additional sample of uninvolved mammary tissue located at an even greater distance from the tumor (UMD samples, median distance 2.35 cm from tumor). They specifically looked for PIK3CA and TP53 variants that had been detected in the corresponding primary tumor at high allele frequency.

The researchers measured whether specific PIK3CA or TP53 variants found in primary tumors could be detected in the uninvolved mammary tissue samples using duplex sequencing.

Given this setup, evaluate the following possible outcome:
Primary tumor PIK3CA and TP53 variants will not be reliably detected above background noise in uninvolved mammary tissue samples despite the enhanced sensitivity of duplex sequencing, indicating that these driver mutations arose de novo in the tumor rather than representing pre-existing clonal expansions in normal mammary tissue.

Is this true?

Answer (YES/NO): NO